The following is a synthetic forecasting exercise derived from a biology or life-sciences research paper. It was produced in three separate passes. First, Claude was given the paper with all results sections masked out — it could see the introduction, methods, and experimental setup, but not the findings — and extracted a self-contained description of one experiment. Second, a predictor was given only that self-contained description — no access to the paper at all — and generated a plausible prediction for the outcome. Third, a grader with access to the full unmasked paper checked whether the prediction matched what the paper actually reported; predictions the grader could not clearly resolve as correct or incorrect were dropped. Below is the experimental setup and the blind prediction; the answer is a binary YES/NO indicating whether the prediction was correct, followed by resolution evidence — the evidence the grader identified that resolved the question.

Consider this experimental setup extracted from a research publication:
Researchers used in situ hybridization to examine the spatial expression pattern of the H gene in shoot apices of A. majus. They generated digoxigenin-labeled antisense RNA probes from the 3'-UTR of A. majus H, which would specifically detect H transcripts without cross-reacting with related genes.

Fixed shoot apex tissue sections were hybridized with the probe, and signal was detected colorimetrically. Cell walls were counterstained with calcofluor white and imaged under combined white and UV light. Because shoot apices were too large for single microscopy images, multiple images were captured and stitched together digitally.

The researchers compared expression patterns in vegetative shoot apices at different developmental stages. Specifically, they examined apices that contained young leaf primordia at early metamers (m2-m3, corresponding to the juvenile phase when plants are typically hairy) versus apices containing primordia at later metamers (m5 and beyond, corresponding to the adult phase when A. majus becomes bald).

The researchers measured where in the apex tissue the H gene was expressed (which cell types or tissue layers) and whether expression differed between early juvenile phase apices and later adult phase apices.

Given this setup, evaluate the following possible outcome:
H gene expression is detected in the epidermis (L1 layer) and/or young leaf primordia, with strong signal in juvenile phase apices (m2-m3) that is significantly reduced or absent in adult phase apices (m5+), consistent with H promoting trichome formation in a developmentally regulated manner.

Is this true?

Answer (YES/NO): NO